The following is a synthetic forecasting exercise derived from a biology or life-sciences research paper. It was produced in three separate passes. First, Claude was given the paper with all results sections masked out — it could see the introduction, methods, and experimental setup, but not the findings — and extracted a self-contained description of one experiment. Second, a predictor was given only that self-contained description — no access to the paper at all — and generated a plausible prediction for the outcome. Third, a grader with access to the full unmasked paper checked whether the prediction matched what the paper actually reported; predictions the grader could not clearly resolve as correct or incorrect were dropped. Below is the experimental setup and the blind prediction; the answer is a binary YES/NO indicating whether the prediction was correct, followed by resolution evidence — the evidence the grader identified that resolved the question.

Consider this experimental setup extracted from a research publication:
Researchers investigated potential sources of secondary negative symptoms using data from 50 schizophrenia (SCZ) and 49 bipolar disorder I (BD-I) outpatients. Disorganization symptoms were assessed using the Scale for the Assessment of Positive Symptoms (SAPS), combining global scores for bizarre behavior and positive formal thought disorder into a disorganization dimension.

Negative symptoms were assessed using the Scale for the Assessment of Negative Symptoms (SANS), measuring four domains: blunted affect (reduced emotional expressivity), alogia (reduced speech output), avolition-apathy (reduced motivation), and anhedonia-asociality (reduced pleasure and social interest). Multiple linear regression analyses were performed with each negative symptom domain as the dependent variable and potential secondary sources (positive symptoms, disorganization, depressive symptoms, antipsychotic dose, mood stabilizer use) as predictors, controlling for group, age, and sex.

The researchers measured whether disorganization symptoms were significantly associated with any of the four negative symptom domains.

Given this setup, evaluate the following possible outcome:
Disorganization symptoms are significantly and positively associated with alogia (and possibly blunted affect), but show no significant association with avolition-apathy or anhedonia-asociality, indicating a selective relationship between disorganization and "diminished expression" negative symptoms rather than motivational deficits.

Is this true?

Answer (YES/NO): NO